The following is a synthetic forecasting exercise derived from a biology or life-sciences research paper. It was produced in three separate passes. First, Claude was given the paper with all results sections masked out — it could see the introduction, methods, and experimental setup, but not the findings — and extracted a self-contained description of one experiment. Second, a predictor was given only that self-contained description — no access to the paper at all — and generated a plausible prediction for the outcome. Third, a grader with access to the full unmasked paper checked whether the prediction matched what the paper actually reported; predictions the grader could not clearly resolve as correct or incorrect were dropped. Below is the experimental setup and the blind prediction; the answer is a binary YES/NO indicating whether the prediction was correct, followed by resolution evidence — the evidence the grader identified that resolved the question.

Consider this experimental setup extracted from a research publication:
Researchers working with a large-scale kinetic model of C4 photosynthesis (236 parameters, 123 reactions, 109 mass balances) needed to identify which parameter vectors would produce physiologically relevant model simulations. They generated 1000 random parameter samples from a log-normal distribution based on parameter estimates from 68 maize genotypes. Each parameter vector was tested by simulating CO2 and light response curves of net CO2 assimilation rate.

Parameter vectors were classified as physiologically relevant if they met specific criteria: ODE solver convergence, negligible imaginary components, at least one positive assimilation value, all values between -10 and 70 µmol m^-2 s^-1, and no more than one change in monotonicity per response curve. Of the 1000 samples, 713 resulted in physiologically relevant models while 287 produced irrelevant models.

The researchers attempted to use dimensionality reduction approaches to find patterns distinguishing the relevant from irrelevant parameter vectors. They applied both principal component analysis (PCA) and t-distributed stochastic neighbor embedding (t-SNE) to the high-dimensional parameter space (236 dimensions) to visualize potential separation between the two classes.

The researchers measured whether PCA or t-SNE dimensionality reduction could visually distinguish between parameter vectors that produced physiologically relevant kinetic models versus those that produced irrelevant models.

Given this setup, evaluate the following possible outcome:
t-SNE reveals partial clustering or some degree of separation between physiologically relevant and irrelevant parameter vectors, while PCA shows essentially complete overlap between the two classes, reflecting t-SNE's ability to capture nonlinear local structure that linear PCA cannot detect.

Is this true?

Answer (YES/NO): NO